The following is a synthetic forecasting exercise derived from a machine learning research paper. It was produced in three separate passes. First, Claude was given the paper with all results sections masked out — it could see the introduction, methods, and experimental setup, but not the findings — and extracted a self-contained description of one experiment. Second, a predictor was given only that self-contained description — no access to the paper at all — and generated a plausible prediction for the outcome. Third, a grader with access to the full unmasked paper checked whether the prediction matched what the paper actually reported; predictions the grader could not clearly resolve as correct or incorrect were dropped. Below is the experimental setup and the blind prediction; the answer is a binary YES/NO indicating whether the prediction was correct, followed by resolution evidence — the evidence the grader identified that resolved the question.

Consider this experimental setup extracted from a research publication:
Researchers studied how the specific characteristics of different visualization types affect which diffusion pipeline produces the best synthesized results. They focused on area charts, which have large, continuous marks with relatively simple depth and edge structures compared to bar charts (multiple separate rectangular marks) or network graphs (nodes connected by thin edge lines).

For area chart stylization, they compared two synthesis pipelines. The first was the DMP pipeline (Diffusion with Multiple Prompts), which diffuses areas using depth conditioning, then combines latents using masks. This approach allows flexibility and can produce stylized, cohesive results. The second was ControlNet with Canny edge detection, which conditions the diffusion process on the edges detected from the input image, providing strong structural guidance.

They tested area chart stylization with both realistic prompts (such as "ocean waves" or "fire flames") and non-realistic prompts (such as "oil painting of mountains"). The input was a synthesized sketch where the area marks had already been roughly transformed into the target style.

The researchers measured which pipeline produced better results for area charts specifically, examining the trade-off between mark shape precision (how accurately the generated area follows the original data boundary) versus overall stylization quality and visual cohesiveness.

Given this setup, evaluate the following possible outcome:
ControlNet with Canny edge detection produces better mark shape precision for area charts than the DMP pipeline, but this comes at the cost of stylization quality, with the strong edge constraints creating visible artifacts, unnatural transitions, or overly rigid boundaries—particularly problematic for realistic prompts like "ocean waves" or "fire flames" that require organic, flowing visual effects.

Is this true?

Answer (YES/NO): NO